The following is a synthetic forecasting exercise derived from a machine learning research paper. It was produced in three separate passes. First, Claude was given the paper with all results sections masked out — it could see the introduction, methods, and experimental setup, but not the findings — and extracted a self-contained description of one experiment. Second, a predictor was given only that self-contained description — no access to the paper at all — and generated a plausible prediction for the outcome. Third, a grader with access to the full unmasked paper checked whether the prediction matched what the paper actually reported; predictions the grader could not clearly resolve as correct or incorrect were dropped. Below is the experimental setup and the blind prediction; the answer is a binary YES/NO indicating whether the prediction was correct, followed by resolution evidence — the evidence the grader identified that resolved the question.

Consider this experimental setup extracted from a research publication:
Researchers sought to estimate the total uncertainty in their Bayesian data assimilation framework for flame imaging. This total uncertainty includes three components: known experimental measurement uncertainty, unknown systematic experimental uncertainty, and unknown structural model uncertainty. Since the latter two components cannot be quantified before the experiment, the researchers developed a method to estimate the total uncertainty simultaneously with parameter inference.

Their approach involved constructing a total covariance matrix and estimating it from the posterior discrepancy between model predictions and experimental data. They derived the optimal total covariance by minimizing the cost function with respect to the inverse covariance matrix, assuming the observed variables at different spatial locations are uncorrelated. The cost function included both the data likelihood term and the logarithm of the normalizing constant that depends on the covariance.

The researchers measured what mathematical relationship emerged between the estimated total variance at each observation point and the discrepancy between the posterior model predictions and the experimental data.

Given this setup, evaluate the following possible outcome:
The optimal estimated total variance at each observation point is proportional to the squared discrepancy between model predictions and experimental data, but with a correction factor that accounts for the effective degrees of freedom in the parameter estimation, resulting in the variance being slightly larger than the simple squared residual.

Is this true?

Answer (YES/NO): NO